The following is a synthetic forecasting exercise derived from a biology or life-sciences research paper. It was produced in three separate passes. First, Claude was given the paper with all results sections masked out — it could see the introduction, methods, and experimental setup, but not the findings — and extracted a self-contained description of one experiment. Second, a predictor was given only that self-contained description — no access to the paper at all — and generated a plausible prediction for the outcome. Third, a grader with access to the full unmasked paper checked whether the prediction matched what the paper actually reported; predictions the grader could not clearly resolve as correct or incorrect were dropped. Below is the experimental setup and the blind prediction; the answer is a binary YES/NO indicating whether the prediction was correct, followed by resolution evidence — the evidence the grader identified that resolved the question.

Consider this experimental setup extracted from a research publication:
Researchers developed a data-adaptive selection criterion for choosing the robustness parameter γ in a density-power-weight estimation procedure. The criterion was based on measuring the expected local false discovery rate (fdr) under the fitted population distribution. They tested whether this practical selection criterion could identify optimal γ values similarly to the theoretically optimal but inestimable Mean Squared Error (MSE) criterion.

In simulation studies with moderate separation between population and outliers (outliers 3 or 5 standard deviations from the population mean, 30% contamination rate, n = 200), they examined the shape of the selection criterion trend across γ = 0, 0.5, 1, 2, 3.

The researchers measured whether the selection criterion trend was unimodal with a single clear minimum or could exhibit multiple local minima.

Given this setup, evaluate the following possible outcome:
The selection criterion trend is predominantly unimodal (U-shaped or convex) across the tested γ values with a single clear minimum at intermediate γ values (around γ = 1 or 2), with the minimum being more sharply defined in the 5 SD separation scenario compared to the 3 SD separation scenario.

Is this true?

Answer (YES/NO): NO